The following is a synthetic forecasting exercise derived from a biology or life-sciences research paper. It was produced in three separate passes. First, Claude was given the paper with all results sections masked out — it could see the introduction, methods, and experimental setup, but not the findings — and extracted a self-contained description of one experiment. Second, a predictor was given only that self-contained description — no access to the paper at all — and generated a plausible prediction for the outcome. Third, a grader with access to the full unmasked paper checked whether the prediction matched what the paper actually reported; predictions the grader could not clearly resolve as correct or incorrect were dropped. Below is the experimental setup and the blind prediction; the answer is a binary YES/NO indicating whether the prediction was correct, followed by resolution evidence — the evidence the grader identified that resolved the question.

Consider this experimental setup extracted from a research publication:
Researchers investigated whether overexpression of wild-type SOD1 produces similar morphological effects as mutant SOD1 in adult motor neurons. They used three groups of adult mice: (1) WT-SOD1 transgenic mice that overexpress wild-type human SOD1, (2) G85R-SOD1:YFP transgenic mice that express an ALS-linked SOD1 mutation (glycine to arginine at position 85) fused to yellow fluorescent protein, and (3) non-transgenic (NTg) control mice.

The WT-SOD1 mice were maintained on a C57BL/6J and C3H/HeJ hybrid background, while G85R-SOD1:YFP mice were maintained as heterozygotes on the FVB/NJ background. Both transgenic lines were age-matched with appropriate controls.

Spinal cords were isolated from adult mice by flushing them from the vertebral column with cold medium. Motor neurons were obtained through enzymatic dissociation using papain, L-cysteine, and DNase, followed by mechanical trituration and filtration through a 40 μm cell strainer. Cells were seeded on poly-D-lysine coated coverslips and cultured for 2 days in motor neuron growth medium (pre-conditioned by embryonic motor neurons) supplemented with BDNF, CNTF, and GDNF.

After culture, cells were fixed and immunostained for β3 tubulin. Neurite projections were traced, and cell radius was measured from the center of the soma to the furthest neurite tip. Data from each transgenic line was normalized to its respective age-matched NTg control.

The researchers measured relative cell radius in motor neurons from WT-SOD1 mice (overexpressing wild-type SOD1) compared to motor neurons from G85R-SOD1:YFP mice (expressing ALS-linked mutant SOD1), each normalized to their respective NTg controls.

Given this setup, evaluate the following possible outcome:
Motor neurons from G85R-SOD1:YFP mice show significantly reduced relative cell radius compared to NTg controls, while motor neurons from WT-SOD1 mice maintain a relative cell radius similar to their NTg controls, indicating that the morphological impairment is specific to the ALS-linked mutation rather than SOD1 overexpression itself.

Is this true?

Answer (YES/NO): NO